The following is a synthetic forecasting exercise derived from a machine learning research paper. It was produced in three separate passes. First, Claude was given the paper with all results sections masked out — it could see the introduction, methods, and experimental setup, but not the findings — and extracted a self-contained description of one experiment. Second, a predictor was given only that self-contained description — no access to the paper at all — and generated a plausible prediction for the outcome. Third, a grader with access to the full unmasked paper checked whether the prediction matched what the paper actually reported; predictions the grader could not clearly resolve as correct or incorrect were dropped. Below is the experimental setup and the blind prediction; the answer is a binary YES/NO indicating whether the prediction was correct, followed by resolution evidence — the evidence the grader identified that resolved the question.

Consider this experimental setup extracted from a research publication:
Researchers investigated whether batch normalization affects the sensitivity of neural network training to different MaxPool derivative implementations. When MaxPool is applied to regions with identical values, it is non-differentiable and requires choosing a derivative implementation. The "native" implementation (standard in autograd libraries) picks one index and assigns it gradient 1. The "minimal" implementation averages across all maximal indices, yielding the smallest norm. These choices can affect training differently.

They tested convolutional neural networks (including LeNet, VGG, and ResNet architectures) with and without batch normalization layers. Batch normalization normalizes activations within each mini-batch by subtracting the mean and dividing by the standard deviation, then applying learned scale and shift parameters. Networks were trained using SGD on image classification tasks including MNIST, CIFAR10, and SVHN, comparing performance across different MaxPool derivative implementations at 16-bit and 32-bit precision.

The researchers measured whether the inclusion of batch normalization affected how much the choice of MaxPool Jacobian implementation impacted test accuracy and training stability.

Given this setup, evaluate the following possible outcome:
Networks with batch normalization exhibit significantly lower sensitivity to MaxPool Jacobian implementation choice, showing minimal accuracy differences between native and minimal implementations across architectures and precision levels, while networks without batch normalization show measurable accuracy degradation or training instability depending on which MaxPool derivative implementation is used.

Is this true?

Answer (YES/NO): NO